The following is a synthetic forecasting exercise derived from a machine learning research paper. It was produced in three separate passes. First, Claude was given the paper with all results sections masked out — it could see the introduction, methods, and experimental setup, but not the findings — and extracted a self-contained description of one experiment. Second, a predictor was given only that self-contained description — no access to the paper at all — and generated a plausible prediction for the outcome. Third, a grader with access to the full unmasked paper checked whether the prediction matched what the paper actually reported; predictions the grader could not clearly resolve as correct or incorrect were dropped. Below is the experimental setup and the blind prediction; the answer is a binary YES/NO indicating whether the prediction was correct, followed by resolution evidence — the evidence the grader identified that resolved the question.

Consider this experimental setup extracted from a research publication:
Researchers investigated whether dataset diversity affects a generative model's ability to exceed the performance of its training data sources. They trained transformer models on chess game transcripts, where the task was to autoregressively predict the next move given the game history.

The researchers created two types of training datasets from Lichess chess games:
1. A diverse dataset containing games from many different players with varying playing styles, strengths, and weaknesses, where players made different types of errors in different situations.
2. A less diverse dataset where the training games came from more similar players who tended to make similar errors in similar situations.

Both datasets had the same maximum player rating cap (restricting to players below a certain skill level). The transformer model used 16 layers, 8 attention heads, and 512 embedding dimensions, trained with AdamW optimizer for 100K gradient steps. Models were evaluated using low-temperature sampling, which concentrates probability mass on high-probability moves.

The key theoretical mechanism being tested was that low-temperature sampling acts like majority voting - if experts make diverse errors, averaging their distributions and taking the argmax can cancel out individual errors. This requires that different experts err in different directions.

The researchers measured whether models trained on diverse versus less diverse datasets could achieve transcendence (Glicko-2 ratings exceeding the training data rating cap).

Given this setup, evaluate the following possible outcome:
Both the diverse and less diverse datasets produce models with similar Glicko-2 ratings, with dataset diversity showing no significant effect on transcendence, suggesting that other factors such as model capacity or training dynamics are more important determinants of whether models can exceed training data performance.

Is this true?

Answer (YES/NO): NO